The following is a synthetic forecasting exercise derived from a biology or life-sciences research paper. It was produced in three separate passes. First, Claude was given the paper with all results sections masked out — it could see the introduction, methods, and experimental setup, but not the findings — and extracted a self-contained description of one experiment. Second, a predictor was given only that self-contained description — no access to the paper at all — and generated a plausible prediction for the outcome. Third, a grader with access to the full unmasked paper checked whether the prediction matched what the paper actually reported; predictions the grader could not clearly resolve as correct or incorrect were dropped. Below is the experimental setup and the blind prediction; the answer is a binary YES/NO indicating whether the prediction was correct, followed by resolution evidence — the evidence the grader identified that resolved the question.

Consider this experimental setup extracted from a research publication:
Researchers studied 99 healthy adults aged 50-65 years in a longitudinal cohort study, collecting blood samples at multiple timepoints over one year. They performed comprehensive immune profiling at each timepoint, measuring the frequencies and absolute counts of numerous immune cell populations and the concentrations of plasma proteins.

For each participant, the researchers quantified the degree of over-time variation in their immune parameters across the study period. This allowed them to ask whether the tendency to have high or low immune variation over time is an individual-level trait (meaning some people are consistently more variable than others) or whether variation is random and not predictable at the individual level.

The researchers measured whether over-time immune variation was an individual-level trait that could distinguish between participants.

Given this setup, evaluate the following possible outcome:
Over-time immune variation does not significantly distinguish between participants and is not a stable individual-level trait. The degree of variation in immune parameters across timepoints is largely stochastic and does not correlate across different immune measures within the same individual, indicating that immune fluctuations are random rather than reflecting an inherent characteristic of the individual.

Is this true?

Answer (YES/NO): NO